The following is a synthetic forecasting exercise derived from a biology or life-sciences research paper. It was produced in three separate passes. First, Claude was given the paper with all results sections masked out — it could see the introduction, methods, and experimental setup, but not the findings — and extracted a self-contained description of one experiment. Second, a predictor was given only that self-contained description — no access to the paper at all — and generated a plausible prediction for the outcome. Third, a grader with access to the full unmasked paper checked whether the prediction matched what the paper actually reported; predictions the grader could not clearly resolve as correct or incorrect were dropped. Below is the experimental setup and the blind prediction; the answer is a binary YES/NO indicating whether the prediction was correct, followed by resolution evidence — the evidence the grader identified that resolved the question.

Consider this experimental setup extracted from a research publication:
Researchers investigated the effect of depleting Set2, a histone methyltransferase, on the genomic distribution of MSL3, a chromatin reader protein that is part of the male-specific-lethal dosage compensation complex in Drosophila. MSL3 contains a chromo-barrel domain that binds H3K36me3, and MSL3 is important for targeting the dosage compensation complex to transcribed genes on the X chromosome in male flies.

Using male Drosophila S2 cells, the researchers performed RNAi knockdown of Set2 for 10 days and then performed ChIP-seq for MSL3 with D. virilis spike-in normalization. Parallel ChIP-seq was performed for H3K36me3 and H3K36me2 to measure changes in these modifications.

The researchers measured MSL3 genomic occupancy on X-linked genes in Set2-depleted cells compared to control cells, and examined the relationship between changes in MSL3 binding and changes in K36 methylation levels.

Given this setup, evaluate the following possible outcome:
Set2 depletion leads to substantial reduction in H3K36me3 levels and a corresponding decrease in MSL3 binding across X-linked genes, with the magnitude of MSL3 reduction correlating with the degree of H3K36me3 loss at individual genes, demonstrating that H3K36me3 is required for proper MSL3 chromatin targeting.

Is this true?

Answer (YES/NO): NO